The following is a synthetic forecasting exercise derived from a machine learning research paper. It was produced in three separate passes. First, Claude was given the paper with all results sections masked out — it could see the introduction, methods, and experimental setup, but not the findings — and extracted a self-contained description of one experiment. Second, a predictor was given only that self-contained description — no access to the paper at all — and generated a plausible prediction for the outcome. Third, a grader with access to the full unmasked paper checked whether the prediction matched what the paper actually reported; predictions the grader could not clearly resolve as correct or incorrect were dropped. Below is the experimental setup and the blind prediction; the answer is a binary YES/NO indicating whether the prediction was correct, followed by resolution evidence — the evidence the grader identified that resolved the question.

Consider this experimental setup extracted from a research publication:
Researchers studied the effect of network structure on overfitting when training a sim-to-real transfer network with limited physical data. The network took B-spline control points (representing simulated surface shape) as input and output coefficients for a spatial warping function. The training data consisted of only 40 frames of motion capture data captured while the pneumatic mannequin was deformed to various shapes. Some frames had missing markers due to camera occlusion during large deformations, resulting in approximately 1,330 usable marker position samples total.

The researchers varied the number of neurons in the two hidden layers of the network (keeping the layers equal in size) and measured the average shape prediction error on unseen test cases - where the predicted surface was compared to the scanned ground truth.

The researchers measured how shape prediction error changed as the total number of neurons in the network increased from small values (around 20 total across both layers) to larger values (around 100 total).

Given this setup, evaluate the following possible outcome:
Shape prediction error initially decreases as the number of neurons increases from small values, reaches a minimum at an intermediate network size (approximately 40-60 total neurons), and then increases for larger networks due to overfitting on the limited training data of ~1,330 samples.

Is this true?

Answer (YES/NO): YES